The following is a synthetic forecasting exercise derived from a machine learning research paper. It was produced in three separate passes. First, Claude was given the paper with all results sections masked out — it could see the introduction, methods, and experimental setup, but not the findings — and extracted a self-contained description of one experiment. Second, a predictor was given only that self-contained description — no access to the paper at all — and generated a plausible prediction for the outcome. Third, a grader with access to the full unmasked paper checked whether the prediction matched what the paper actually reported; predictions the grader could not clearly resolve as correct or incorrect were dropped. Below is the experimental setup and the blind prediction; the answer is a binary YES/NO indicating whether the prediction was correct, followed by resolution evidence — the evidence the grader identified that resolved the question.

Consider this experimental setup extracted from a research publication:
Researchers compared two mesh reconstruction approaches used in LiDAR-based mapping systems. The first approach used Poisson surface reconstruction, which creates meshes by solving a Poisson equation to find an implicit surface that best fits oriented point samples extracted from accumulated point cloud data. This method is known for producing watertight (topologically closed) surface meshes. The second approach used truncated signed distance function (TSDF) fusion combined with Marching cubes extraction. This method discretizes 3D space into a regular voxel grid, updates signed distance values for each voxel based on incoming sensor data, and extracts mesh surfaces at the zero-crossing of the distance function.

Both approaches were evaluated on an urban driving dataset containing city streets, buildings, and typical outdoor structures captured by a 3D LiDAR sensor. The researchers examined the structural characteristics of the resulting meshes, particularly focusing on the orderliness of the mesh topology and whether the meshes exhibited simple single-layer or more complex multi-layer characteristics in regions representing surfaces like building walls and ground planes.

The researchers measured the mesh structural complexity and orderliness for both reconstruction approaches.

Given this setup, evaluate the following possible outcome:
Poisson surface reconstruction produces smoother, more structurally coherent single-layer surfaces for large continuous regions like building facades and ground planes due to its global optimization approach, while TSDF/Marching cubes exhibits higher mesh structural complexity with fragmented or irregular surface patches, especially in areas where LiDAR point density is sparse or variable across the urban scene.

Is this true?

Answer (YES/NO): NO